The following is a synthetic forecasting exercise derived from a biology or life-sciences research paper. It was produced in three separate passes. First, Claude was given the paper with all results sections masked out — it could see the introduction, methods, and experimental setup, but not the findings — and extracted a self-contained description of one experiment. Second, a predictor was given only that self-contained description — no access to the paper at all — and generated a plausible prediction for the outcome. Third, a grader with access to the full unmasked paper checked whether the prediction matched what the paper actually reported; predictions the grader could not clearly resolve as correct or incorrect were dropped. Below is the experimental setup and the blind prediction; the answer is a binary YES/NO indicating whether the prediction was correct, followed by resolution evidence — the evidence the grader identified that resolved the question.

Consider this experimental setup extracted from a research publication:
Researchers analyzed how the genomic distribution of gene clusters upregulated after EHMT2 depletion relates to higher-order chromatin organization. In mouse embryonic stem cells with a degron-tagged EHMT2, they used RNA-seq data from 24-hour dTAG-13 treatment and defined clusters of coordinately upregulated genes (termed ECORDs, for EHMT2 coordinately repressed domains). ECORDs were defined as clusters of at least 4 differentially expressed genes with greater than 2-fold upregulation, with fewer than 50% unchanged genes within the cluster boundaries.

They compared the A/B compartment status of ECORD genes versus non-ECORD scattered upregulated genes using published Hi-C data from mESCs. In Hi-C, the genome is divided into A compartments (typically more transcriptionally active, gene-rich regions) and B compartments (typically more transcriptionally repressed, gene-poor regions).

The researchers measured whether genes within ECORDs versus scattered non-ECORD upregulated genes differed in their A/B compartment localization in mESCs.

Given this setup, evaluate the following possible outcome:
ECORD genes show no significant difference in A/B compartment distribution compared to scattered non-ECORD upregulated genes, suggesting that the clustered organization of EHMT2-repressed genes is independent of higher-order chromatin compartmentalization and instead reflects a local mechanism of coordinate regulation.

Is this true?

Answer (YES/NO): NO